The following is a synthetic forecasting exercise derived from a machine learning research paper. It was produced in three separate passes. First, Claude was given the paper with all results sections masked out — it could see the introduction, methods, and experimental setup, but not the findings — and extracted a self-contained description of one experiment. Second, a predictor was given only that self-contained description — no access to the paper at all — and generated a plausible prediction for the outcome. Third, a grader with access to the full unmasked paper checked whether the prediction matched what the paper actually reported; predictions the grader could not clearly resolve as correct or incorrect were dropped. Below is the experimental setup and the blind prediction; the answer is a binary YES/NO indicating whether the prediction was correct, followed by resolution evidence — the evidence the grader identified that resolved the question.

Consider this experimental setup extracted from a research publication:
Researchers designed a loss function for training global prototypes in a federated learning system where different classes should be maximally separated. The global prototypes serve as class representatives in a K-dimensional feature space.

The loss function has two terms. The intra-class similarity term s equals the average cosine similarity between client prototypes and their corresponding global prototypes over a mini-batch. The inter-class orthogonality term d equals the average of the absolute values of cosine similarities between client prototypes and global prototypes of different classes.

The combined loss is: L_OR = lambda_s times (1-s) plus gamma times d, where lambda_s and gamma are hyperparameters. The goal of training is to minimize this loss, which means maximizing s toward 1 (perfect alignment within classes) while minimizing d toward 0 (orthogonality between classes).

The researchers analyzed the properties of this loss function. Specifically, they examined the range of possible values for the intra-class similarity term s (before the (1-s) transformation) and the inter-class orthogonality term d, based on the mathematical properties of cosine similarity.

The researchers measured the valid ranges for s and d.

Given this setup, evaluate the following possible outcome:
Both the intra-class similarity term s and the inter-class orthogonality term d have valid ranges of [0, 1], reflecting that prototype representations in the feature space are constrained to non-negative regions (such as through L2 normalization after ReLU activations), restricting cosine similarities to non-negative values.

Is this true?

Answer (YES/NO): NO